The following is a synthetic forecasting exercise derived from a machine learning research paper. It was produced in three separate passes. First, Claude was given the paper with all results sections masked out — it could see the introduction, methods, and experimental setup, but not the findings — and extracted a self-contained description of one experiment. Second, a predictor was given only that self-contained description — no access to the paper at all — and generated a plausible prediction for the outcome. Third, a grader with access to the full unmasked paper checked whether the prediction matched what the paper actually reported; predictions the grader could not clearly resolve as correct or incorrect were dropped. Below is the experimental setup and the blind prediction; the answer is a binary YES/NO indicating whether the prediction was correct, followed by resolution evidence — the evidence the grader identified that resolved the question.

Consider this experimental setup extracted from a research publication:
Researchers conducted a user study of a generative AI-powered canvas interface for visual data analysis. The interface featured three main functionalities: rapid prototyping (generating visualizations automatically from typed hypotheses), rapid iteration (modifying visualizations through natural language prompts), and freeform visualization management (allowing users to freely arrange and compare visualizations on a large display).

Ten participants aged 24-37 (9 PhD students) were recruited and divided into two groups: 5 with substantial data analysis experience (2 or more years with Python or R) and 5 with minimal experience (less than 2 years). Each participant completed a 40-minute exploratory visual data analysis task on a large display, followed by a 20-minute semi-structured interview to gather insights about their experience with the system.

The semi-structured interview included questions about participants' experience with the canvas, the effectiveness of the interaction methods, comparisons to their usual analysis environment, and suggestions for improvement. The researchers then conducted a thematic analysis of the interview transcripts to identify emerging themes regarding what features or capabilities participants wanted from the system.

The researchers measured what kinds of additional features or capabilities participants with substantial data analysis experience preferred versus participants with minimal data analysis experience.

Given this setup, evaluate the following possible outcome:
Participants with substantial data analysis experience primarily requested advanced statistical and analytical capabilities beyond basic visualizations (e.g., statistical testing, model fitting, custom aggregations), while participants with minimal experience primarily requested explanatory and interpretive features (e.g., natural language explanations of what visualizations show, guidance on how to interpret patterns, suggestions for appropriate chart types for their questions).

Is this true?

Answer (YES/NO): NO